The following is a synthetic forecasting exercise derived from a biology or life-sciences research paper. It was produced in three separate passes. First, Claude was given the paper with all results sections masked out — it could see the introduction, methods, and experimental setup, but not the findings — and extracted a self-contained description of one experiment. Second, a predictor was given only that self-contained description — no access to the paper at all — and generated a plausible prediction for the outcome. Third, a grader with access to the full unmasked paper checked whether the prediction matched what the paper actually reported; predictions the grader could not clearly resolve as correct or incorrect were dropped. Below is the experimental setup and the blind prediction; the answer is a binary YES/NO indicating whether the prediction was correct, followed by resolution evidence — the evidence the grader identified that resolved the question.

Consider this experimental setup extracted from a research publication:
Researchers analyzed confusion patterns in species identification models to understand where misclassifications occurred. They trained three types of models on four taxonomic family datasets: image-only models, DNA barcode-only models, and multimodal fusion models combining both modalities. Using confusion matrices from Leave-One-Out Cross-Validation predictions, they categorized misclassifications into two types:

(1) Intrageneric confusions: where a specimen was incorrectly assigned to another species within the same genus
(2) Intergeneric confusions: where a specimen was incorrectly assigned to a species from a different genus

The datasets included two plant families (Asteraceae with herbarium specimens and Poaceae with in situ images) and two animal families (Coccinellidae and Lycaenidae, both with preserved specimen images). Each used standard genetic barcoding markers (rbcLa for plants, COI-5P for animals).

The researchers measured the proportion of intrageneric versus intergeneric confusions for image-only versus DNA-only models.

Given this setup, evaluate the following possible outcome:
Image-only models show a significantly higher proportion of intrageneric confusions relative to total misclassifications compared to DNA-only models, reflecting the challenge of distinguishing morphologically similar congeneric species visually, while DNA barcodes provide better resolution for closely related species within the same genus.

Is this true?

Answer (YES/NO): NO